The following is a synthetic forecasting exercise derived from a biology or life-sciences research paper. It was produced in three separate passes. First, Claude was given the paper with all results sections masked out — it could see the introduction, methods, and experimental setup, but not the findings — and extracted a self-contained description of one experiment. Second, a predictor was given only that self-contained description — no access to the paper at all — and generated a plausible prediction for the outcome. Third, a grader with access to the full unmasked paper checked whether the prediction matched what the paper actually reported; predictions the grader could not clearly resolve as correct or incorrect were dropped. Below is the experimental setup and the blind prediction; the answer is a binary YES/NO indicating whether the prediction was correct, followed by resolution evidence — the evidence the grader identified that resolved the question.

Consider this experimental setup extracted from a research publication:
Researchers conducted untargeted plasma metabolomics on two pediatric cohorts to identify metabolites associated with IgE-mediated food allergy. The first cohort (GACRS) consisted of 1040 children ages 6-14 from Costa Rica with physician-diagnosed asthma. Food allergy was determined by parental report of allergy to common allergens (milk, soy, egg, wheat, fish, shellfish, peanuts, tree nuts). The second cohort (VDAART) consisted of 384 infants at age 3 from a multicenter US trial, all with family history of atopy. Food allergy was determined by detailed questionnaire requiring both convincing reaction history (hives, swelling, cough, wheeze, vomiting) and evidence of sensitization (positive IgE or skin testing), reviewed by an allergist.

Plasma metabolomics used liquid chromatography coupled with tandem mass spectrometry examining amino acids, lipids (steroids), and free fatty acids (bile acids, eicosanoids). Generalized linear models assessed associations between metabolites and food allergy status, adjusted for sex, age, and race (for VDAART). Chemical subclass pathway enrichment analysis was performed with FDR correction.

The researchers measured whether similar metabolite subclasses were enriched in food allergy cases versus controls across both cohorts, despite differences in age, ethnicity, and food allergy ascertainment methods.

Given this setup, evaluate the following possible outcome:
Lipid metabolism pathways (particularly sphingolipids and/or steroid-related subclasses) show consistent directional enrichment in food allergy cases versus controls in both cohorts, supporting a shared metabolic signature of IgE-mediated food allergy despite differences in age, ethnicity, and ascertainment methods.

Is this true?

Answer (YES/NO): NO